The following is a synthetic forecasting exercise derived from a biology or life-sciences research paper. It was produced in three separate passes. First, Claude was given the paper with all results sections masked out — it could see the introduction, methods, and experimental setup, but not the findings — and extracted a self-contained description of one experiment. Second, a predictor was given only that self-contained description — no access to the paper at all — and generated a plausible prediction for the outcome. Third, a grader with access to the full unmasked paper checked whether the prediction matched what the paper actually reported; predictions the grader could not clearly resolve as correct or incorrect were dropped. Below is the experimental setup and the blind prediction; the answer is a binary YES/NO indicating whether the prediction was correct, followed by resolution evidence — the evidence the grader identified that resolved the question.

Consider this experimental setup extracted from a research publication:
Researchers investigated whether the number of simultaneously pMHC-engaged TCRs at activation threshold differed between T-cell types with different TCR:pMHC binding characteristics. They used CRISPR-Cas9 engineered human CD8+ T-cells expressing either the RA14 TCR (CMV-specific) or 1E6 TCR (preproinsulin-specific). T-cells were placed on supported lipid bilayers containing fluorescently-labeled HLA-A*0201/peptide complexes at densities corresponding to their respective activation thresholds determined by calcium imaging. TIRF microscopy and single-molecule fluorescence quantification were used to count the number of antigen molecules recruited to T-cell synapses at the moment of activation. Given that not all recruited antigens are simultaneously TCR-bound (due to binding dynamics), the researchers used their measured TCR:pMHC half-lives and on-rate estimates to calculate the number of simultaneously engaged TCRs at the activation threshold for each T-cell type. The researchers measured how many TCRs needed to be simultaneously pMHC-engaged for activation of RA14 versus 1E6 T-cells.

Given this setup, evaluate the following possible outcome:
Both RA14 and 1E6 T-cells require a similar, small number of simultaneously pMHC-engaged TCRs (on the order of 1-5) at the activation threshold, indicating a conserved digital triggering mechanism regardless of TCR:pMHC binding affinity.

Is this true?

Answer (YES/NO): NO